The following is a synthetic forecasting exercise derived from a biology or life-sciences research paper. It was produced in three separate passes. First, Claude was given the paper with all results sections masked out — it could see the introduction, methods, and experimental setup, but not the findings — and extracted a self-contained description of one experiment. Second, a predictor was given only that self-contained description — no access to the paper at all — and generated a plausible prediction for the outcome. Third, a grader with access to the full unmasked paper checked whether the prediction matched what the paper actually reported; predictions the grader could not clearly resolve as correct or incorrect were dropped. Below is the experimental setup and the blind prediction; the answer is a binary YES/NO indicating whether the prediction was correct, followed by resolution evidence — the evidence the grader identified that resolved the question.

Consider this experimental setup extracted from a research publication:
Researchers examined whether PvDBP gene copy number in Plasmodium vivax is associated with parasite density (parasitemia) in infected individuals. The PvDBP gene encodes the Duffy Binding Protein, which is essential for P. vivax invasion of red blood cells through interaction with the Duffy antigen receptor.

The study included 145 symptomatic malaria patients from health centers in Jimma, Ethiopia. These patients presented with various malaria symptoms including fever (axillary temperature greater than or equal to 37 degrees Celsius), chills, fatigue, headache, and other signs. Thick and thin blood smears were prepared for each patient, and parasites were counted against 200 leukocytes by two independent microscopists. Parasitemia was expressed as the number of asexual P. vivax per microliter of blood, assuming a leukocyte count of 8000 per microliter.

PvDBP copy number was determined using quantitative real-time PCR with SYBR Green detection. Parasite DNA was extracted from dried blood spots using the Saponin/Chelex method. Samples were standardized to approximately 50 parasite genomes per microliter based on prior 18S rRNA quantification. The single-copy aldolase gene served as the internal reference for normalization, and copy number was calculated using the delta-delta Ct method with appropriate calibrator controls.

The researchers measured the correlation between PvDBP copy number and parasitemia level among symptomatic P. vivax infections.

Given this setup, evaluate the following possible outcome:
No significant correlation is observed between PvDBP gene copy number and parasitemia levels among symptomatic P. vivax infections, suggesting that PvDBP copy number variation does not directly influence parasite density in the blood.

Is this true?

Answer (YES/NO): YES